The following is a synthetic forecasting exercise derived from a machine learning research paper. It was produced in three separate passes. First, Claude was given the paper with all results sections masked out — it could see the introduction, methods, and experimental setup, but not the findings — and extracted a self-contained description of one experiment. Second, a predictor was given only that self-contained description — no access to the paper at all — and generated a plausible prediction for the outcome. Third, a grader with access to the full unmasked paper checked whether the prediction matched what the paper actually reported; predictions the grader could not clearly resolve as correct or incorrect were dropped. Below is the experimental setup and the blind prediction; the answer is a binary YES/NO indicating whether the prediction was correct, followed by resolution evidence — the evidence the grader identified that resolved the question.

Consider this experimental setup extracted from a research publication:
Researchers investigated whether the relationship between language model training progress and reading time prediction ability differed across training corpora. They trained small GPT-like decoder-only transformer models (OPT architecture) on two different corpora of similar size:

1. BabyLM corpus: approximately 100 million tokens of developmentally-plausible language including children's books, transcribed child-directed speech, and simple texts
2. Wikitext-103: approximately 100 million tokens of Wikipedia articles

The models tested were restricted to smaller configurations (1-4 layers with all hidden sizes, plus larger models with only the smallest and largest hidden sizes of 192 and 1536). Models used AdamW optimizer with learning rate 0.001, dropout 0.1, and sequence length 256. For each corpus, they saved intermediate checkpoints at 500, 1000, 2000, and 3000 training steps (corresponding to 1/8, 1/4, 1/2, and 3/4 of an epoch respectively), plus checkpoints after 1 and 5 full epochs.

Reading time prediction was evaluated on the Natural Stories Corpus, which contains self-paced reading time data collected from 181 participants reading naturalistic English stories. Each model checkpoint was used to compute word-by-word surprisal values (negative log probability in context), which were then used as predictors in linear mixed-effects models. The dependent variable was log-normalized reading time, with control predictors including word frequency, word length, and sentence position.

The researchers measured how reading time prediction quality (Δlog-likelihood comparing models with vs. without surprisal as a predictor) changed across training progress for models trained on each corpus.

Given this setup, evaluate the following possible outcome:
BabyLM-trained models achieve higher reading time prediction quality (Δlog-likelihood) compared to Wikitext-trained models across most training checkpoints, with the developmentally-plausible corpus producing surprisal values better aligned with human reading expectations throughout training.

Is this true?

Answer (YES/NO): NO